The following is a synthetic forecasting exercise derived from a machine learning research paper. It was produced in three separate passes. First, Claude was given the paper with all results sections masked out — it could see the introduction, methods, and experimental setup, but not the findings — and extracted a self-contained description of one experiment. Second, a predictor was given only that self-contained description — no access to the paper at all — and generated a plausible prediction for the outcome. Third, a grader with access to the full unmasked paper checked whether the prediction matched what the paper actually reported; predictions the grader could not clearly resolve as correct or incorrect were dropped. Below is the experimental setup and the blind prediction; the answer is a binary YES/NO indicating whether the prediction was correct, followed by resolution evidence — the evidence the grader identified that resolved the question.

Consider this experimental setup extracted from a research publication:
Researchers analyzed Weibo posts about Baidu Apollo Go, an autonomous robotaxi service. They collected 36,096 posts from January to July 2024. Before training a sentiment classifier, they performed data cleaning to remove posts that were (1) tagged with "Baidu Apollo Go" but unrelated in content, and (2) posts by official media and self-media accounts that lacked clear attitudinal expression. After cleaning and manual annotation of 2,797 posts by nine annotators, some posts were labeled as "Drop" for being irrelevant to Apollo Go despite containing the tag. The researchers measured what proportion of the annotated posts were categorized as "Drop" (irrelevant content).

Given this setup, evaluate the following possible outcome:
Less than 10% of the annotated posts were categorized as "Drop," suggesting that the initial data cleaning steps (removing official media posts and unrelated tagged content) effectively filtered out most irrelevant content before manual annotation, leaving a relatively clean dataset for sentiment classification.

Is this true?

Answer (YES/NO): NO